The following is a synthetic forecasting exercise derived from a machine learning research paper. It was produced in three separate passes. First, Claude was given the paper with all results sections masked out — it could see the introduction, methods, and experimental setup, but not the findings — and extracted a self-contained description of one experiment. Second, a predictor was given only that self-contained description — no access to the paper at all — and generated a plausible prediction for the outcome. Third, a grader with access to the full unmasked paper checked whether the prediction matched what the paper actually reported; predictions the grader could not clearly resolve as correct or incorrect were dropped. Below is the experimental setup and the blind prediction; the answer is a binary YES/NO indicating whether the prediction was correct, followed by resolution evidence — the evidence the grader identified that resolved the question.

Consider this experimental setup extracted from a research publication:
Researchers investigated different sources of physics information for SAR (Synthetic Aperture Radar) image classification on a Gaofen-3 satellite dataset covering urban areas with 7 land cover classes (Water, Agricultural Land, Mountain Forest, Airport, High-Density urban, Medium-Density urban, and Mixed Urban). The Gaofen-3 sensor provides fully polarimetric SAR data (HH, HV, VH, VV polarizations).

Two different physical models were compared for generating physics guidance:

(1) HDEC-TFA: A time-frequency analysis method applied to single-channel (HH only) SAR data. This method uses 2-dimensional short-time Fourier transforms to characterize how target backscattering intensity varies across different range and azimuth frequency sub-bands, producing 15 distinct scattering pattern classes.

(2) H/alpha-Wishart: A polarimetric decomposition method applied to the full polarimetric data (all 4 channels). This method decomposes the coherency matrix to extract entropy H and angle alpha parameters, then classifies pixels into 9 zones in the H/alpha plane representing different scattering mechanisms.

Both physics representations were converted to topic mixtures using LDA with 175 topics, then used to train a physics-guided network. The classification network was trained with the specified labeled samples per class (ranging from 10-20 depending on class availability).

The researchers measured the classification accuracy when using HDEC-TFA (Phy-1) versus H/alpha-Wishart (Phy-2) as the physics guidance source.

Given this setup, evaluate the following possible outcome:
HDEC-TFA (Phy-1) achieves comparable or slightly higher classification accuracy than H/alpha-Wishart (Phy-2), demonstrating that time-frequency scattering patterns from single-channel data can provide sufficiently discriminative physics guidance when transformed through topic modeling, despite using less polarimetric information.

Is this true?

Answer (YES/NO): NO